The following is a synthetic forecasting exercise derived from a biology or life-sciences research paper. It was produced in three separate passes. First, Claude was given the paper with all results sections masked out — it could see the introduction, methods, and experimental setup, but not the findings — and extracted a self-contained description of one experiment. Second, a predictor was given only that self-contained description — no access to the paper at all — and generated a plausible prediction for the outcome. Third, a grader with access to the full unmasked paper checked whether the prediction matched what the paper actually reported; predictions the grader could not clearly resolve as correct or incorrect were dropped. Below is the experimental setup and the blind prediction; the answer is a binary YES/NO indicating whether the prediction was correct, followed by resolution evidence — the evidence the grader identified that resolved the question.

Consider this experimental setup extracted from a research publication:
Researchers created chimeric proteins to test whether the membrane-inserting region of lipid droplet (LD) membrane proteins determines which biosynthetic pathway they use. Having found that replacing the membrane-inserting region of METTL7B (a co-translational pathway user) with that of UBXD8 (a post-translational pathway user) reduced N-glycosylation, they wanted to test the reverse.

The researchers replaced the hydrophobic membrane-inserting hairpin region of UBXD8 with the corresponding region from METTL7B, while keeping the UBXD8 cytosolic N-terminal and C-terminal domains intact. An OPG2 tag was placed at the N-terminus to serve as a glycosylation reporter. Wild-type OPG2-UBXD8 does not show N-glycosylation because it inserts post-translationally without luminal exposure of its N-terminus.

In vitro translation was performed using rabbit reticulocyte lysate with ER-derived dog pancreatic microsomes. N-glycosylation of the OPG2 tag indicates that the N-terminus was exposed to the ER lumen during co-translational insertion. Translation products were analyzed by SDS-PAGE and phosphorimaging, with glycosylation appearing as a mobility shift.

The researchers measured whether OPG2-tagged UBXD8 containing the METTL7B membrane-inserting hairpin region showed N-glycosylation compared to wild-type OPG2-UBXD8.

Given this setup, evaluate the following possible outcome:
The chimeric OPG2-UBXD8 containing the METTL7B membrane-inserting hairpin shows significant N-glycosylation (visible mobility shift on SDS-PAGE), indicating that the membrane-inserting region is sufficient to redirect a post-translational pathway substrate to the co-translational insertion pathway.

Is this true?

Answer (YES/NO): YES